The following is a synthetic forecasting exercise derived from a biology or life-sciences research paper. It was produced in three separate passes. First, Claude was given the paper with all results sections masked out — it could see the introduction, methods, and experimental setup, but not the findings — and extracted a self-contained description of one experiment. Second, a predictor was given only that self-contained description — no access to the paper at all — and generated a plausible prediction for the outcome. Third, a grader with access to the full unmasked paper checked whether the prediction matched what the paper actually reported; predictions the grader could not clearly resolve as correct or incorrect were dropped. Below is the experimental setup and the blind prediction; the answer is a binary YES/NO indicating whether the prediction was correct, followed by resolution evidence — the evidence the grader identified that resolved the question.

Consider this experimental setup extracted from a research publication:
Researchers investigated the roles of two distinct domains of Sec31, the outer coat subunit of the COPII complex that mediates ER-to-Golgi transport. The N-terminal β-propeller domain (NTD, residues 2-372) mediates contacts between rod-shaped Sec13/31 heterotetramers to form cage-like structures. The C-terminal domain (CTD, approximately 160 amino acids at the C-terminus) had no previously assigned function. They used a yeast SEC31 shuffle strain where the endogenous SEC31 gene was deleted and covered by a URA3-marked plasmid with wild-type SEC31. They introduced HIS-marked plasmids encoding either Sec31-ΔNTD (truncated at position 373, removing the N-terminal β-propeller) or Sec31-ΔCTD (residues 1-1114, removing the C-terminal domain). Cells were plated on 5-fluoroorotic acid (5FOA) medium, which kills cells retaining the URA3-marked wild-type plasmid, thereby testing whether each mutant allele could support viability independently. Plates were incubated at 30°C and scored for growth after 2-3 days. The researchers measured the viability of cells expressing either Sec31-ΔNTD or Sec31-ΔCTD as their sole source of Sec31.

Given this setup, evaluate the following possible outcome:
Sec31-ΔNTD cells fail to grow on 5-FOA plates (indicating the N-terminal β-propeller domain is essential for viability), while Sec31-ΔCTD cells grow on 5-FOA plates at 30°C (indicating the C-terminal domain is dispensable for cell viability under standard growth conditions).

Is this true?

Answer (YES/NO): NO